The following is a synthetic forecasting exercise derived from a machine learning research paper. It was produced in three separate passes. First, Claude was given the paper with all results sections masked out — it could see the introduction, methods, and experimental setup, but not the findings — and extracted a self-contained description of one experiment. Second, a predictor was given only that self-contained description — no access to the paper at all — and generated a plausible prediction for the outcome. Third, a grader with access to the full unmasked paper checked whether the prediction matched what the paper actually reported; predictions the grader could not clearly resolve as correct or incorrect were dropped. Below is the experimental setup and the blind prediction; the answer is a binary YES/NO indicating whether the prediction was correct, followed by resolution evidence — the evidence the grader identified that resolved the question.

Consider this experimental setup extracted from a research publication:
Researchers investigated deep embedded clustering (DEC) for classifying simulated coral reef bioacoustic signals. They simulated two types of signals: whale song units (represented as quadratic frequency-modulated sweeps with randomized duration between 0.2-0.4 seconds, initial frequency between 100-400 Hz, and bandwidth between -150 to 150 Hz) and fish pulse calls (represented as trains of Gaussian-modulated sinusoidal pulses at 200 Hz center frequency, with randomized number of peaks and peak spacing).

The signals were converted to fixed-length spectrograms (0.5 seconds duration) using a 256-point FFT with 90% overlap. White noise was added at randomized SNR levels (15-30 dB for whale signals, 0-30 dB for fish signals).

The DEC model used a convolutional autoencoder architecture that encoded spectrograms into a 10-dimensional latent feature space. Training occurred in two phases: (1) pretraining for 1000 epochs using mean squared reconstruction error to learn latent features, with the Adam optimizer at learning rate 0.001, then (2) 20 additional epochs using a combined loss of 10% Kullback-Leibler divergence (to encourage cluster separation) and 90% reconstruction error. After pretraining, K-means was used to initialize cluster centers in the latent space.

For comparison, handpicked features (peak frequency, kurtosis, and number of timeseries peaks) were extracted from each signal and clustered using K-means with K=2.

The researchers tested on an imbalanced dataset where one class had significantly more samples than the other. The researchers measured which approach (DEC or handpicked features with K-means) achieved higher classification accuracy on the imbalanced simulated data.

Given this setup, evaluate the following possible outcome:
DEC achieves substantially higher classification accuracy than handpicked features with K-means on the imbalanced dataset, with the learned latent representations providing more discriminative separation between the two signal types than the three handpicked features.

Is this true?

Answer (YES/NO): NO